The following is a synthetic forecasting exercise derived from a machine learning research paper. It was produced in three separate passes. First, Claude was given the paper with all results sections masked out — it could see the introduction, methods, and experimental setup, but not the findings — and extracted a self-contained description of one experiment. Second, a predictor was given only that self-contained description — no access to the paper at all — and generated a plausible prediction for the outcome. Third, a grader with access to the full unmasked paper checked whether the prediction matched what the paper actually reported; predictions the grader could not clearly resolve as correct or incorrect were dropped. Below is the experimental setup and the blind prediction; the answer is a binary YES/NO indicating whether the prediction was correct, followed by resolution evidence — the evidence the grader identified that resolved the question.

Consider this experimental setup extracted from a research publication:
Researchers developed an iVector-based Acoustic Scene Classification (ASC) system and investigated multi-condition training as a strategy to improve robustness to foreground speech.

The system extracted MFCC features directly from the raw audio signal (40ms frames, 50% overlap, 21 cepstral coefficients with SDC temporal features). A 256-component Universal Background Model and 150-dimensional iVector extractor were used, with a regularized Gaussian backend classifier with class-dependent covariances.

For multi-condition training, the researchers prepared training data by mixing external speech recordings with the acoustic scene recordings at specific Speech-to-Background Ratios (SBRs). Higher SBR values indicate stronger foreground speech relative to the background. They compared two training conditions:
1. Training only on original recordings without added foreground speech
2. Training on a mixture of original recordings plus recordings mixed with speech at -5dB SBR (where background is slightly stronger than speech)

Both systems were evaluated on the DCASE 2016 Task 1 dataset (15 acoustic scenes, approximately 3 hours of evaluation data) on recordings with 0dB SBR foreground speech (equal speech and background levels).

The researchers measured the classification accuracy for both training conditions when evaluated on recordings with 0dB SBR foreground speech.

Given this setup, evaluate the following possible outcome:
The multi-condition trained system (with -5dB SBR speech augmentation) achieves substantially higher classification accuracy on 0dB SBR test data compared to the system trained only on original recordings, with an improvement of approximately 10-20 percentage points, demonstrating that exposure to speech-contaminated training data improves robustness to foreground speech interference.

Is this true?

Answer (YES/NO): YES